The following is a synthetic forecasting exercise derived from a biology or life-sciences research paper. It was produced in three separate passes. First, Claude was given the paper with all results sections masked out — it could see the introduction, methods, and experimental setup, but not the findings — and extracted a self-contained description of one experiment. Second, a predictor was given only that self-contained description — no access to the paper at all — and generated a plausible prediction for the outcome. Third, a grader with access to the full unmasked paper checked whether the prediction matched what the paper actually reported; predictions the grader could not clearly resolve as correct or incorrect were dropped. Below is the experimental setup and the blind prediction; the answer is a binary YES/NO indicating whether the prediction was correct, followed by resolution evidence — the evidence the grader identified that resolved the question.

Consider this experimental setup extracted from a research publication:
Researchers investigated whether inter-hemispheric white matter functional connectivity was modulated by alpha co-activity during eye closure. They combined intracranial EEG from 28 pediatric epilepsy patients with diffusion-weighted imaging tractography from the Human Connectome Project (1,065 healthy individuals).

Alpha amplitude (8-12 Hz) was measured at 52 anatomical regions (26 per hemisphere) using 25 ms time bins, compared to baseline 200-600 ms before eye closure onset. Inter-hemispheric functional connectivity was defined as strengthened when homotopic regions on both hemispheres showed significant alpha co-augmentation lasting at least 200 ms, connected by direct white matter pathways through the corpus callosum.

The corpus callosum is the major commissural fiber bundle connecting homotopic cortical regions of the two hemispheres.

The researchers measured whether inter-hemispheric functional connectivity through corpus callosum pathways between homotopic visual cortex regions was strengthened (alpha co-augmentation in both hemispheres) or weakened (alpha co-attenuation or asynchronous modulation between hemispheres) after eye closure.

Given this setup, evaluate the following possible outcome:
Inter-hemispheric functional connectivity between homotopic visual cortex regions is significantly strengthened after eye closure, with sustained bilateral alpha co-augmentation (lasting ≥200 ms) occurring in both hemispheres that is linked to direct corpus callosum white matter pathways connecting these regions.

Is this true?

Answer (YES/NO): YES